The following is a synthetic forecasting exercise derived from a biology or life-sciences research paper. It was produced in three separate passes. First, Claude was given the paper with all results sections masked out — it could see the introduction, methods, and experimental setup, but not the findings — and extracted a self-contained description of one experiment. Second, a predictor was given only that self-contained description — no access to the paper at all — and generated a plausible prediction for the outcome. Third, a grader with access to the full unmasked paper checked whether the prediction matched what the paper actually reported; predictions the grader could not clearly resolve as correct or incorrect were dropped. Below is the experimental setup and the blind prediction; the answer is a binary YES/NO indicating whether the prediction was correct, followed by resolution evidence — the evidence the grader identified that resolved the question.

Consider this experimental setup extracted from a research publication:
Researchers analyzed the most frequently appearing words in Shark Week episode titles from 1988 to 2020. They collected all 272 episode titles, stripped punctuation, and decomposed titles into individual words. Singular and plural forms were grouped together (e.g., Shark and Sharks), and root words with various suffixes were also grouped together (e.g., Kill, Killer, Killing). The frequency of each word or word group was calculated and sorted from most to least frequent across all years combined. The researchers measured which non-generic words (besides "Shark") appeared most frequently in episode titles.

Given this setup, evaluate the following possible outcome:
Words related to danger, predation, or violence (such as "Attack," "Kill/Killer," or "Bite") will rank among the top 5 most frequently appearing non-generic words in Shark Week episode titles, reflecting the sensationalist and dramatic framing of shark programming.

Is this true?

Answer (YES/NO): YES